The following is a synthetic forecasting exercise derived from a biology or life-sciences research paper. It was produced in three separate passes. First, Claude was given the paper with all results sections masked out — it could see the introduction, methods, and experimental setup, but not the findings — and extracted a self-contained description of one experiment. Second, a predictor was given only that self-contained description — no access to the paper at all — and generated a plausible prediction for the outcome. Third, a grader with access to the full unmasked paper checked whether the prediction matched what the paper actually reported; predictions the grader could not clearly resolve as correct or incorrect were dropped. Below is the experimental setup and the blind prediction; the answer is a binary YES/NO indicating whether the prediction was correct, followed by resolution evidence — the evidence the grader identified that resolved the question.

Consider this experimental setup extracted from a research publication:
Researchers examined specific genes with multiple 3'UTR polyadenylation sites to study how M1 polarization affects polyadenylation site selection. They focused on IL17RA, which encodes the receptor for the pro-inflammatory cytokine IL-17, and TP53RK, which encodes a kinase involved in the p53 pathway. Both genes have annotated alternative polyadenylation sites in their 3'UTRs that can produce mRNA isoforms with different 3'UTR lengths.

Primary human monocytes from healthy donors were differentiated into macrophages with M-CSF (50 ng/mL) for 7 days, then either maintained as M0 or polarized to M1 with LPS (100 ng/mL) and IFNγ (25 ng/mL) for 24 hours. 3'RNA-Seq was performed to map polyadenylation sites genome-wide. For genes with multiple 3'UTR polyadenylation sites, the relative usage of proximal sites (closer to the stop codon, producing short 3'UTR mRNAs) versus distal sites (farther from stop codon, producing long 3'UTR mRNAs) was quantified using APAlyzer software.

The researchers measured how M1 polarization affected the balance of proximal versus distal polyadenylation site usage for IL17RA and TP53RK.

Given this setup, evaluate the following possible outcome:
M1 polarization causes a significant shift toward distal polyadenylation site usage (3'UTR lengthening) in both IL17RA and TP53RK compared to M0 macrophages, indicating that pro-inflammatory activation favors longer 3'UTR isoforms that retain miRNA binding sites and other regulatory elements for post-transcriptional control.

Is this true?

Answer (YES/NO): NO